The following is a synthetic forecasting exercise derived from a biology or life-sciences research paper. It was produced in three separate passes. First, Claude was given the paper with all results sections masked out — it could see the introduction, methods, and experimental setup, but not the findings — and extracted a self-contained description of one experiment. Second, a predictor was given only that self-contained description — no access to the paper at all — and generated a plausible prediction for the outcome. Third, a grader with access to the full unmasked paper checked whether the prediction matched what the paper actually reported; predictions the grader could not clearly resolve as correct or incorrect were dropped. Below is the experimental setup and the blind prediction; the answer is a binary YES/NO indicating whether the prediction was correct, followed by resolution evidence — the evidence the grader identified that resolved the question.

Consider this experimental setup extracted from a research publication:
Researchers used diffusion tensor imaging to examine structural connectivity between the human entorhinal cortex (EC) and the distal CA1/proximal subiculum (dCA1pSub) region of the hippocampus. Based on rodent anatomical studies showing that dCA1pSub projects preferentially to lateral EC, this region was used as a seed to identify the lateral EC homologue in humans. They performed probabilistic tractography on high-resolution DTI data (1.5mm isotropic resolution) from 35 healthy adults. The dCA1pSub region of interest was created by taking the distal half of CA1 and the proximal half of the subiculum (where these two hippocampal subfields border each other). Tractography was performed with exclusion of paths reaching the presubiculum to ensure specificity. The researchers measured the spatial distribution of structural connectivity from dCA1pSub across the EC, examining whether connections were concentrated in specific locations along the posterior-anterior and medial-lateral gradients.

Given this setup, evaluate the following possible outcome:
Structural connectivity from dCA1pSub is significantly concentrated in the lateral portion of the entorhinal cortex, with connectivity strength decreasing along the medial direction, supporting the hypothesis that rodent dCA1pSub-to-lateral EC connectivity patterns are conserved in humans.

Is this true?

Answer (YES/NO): YES